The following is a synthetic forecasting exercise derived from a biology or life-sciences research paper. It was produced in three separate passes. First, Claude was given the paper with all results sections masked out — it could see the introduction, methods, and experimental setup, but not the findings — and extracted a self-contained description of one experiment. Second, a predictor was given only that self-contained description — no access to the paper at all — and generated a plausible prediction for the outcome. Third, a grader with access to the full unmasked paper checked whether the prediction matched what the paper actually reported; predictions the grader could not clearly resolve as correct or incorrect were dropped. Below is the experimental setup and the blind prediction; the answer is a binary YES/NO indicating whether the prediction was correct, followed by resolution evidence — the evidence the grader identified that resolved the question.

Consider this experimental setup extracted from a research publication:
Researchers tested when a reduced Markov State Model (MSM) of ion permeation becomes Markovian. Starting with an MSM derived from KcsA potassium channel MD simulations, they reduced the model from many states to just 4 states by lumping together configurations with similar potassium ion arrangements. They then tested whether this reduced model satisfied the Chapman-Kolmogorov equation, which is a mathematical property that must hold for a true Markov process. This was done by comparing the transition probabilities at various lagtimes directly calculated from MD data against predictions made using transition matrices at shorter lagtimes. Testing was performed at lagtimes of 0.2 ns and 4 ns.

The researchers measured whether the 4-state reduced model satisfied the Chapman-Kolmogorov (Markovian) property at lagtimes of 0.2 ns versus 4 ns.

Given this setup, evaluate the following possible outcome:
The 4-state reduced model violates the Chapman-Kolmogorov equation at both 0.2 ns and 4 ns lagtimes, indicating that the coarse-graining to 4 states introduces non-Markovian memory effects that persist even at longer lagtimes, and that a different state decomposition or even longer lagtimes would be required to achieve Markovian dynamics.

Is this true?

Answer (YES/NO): YES